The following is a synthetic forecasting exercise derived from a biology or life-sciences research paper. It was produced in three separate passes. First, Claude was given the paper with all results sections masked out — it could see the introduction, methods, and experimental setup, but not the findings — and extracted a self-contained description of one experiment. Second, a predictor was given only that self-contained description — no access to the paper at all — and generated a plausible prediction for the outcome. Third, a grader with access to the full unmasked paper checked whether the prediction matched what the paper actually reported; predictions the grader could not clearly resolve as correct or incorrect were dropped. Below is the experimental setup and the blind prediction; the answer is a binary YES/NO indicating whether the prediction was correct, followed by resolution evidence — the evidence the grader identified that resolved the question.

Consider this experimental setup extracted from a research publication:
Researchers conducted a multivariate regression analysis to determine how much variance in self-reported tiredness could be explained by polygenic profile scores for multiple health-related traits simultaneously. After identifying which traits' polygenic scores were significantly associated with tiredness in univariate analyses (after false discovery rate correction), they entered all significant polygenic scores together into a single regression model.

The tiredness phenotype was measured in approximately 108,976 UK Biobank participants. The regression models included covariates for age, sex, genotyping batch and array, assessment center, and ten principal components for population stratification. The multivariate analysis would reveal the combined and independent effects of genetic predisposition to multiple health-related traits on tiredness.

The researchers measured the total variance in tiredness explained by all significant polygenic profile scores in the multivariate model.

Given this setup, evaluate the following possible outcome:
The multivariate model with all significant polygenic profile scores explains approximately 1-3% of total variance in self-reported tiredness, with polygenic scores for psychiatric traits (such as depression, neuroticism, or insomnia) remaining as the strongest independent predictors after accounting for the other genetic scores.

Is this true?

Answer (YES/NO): NO